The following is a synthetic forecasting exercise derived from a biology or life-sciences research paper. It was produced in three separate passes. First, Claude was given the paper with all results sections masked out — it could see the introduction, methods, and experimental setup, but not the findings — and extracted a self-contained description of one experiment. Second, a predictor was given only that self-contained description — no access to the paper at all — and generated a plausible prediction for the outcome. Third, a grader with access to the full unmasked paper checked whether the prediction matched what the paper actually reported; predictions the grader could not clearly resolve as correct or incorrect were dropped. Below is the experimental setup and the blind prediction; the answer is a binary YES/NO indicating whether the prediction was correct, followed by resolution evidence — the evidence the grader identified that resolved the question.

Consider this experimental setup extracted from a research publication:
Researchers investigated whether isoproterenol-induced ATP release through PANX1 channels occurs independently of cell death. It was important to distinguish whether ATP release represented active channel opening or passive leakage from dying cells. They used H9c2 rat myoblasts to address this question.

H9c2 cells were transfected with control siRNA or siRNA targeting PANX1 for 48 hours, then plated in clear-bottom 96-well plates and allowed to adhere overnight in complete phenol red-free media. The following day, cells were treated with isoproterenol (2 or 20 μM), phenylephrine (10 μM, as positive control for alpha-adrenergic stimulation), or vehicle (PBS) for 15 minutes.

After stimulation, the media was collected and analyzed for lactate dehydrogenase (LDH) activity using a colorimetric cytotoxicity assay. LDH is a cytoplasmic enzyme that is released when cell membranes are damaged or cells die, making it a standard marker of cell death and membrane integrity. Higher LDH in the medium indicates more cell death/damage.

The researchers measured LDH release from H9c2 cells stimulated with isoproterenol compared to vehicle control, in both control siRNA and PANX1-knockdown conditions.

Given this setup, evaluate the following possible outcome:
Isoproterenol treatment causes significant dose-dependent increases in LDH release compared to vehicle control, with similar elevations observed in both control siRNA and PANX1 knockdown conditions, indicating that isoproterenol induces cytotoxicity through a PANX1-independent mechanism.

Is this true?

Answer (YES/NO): NO